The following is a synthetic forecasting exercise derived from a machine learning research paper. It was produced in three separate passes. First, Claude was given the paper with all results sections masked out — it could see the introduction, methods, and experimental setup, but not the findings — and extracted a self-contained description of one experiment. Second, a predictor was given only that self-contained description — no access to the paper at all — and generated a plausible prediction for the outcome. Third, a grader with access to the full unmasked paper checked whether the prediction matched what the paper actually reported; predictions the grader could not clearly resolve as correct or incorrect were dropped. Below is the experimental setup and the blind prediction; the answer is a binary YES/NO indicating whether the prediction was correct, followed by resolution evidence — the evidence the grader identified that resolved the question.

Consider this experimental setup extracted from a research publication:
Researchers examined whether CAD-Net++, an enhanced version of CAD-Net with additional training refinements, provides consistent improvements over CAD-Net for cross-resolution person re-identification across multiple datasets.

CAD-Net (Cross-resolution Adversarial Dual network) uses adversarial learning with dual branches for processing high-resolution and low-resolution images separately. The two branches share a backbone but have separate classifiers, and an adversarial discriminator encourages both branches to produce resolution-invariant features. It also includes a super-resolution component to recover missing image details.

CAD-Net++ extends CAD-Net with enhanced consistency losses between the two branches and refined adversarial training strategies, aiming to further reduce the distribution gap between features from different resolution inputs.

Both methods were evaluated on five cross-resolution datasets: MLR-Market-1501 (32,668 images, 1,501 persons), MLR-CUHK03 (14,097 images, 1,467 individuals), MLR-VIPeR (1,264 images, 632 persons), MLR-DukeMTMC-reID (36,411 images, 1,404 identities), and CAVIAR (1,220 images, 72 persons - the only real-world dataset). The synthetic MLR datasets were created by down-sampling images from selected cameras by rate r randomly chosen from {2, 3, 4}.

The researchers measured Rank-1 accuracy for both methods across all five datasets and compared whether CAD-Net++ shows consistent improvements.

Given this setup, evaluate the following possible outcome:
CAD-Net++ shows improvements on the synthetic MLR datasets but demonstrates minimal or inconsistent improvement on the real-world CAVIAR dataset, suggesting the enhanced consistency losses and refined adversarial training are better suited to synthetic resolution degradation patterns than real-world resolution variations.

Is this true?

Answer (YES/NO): NO